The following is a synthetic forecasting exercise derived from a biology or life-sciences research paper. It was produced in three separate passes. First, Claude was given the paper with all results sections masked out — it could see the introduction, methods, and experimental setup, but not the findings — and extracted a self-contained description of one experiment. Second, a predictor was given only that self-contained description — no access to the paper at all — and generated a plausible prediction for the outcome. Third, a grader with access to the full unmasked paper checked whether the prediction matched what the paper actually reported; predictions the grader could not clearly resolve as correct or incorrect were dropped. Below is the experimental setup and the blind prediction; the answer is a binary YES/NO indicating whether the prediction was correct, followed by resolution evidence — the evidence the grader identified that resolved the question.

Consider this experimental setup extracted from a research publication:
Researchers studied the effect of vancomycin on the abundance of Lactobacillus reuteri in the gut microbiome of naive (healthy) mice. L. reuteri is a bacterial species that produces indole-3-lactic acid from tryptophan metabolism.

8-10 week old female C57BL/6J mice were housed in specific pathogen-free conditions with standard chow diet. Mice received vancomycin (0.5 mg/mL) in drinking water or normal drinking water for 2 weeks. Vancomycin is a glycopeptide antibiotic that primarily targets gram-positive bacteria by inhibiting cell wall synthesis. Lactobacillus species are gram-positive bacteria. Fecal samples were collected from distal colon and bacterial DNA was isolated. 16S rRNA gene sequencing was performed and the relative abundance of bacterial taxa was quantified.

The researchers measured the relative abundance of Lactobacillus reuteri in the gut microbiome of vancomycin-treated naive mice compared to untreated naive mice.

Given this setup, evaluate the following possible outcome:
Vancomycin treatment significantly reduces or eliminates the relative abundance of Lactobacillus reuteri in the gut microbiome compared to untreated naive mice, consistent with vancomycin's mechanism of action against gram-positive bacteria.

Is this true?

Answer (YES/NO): NO